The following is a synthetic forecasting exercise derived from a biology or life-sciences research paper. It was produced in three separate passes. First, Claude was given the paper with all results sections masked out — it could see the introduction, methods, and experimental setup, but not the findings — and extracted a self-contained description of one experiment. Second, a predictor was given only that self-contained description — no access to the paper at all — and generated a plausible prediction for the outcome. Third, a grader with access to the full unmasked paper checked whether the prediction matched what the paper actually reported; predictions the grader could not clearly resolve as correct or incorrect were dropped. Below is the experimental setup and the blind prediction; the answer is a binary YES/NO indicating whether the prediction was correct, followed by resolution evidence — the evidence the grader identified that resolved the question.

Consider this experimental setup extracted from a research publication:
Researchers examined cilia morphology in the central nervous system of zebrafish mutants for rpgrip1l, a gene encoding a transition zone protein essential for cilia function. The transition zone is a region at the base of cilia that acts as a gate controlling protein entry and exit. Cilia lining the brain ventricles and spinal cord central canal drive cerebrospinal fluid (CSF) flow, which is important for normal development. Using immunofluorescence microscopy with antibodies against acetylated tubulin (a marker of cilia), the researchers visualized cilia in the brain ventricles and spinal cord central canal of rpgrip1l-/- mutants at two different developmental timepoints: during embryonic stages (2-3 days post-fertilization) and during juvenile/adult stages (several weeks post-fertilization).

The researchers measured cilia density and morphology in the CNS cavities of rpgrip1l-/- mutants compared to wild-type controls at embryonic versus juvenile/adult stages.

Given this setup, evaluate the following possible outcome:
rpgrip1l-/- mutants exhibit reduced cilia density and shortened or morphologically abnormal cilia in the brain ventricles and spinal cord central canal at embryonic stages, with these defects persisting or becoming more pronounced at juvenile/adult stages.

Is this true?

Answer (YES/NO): NO